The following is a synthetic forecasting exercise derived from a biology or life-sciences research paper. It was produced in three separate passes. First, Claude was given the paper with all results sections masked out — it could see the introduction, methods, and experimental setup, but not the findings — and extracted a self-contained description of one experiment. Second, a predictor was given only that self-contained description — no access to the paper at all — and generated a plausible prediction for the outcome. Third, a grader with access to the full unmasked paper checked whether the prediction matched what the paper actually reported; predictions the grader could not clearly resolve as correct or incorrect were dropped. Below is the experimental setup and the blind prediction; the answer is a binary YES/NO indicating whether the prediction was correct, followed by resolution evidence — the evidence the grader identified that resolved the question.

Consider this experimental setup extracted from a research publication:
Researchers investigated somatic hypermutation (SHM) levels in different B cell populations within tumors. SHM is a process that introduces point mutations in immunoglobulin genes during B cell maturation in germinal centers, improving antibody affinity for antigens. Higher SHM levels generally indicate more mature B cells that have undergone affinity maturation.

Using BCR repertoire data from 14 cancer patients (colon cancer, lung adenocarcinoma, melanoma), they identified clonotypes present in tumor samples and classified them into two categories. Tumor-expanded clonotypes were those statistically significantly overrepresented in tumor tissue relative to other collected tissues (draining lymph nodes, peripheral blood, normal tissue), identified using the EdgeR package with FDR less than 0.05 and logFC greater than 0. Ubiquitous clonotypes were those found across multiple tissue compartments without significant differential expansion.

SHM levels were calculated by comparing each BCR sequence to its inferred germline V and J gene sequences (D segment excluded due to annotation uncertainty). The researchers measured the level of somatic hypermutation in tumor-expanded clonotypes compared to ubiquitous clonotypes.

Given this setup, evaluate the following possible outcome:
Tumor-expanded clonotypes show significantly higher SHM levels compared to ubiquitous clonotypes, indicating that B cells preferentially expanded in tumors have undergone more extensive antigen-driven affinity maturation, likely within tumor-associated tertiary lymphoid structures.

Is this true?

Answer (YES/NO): NO